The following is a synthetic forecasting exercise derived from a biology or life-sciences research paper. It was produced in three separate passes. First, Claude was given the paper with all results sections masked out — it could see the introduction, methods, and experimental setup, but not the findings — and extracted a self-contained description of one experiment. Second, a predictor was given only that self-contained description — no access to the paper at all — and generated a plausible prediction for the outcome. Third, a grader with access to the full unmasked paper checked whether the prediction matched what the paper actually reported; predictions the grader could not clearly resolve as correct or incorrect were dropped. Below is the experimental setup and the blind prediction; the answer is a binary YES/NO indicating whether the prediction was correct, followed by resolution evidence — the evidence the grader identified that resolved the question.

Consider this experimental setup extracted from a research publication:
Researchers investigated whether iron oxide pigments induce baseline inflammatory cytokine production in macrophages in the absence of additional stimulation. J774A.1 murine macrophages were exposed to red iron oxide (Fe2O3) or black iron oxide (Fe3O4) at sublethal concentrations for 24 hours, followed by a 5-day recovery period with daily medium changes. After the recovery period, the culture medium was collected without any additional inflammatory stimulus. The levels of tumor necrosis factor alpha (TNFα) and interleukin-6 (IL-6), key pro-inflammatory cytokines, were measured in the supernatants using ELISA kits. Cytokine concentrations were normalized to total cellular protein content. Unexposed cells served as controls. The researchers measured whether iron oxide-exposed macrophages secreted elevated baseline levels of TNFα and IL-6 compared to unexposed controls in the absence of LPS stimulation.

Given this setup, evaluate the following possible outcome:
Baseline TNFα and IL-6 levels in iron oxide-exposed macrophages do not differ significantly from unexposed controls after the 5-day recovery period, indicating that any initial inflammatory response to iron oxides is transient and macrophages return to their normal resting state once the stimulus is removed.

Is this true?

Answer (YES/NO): NO